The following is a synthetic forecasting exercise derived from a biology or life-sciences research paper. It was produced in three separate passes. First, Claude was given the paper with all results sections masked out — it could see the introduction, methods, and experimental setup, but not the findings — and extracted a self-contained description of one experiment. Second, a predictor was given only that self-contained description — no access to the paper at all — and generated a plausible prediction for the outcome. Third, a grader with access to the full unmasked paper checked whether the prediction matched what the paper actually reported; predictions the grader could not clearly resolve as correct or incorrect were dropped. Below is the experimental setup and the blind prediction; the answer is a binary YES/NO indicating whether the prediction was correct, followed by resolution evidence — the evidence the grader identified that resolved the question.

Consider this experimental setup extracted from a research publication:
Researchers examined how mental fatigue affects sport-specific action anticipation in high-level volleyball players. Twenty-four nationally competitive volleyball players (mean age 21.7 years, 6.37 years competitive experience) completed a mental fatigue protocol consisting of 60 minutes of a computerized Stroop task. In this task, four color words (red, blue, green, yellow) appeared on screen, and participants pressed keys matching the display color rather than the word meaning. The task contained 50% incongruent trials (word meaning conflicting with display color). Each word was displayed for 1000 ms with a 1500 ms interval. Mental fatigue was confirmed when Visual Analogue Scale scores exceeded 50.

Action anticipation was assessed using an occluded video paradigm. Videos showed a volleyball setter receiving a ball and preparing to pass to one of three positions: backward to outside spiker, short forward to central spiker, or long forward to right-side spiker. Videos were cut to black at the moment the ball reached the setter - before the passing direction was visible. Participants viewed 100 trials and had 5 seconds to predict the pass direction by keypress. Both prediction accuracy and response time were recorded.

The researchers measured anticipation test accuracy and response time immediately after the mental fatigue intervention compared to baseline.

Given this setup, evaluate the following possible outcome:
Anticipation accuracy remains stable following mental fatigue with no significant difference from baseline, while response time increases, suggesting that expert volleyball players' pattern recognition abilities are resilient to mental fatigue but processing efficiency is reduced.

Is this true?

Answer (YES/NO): NO